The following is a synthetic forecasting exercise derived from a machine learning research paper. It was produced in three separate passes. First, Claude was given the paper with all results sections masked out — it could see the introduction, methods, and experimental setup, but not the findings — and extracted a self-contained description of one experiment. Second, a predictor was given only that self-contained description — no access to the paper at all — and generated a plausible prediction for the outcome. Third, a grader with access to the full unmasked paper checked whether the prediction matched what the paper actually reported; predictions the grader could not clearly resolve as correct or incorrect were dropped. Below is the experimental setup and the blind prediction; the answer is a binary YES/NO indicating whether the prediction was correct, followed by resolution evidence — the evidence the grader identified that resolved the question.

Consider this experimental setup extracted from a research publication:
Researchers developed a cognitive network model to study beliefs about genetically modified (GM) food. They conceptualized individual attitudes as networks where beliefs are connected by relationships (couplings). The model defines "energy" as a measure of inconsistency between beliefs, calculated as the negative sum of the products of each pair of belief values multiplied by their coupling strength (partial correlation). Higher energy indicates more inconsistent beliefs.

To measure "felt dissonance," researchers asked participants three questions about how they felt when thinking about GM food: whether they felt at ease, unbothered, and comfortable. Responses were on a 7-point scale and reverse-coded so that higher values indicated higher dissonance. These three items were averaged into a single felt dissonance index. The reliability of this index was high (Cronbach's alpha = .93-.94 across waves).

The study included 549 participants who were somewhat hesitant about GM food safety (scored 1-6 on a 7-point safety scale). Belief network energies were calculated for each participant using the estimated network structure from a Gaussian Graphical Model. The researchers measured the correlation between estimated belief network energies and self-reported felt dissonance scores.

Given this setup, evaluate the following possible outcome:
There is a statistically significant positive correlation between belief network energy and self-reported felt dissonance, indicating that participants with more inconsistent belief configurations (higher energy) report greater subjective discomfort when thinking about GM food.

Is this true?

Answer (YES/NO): NO